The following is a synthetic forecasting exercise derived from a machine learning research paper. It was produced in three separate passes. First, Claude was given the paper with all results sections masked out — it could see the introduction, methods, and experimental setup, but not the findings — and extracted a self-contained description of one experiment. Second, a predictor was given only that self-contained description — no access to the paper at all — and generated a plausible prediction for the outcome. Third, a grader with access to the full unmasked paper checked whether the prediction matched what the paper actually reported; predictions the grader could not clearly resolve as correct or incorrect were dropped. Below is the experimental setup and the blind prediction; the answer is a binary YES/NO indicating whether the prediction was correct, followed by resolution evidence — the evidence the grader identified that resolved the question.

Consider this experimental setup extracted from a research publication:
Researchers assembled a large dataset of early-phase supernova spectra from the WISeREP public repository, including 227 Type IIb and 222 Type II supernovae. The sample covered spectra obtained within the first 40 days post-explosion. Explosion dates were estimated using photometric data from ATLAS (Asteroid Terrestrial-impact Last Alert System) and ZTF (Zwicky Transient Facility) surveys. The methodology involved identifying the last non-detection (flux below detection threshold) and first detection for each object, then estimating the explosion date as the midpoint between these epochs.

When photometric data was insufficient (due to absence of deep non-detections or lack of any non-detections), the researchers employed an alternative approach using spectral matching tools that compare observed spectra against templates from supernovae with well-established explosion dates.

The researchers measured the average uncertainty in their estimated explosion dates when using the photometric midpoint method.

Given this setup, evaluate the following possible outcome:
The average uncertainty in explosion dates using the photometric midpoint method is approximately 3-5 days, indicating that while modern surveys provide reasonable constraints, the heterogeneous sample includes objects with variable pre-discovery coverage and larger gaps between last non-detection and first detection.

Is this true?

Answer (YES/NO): NO